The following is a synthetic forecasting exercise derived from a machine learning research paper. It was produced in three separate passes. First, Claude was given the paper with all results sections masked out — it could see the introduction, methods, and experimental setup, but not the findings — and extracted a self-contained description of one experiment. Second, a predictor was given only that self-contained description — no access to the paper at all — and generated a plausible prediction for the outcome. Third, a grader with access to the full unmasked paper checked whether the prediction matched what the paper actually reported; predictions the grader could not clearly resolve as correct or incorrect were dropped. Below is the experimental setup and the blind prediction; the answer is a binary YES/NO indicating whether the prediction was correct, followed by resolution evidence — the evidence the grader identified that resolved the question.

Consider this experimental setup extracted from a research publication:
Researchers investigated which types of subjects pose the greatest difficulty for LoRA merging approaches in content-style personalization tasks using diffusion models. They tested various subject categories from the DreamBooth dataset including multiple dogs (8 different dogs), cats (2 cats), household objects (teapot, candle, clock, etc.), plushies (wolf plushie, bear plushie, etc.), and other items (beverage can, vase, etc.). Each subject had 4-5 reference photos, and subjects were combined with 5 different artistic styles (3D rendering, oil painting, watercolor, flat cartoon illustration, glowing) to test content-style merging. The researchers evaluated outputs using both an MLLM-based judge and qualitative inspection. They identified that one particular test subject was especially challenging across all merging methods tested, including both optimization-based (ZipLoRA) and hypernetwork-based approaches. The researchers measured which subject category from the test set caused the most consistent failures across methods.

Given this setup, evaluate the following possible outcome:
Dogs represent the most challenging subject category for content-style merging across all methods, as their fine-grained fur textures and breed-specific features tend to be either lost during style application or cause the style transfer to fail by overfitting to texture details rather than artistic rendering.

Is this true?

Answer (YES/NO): NO